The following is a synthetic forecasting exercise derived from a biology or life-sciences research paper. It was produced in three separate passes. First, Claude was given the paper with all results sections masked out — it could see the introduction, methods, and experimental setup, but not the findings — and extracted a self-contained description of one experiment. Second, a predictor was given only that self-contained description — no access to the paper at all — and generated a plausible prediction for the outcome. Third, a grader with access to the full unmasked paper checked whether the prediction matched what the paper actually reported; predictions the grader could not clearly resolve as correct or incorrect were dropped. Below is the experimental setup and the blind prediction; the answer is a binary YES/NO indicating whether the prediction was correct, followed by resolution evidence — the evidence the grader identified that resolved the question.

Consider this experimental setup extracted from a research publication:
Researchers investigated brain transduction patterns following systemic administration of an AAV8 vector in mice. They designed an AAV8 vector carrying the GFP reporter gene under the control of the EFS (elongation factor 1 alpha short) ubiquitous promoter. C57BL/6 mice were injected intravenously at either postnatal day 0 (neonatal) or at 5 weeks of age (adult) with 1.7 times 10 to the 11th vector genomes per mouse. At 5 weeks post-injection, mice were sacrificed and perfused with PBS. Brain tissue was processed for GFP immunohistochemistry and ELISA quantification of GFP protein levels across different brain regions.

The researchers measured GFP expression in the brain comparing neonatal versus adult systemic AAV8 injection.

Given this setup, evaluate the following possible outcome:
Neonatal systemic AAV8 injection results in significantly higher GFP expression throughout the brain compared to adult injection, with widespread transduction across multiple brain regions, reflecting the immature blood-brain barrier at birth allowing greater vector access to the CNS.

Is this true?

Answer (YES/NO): YES